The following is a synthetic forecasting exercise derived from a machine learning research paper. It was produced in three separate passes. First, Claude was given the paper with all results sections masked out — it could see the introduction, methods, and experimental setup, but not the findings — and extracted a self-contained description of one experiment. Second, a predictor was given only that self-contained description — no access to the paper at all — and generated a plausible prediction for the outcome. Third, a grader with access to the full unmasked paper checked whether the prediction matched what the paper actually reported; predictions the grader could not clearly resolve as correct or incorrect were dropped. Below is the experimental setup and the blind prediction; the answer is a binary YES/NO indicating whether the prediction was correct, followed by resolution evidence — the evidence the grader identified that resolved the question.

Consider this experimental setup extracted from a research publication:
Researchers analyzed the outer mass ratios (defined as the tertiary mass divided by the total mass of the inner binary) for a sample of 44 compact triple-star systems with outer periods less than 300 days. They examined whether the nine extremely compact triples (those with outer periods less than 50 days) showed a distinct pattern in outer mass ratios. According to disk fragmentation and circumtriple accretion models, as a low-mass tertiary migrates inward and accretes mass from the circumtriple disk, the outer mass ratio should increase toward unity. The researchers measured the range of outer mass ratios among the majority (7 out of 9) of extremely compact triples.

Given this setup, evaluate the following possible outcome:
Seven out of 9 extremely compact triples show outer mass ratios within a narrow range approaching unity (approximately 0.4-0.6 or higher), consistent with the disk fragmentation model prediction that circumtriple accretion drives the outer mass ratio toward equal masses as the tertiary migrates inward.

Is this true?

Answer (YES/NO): NO